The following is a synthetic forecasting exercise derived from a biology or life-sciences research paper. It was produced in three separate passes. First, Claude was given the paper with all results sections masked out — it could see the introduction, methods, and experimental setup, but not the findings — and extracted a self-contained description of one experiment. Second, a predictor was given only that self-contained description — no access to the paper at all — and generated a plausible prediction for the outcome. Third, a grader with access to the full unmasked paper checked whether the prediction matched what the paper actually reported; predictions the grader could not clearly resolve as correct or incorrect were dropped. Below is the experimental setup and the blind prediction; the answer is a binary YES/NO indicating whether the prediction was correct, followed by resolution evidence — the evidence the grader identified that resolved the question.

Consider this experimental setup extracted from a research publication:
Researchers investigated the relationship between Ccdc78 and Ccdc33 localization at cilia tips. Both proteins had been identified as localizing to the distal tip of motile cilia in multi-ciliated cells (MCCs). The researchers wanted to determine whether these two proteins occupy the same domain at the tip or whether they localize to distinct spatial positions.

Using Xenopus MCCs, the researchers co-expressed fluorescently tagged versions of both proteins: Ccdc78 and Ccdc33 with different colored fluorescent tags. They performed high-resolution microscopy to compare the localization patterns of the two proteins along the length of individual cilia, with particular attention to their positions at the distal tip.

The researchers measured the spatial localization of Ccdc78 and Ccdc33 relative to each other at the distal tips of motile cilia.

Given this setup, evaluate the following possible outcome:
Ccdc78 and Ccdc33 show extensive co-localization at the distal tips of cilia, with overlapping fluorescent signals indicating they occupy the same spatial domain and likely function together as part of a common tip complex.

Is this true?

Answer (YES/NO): YES